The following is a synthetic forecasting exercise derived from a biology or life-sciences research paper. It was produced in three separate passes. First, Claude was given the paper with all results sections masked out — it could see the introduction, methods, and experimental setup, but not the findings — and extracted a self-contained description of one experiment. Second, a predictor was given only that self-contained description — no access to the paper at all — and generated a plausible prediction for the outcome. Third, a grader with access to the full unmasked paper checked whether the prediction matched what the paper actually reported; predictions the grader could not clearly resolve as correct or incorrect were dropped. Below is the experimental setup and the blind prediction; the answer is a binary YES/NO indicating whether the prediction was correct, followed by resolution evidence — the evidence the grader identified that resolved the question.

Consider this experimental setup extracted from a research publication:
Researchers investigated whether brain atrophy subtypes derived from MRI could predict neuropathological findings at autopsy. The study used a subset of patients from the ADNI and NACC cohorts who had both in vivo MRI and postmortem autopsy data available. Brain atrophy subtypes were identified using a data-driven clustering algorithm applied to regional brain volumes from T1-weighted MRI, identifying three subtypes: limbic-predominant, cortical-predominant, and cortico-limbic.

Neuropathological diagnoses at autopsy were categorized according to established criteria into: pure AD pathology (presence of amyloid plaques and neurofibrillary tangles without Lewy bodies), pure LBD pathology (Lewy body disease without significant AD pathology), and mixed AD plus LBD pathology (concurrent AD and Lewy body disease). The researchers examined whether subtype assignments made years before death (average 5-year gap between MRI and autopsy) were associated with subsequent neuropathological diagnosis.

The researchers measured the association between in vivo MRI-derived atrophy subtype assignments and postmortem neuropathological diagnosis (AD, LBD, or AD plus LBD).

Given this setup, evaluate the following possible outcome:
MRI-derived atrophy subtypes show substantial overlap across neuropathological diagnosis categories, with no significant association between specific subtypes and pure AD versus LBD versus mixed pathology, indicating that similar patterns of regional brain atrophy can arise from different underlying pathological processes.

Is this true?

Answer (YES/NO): NO